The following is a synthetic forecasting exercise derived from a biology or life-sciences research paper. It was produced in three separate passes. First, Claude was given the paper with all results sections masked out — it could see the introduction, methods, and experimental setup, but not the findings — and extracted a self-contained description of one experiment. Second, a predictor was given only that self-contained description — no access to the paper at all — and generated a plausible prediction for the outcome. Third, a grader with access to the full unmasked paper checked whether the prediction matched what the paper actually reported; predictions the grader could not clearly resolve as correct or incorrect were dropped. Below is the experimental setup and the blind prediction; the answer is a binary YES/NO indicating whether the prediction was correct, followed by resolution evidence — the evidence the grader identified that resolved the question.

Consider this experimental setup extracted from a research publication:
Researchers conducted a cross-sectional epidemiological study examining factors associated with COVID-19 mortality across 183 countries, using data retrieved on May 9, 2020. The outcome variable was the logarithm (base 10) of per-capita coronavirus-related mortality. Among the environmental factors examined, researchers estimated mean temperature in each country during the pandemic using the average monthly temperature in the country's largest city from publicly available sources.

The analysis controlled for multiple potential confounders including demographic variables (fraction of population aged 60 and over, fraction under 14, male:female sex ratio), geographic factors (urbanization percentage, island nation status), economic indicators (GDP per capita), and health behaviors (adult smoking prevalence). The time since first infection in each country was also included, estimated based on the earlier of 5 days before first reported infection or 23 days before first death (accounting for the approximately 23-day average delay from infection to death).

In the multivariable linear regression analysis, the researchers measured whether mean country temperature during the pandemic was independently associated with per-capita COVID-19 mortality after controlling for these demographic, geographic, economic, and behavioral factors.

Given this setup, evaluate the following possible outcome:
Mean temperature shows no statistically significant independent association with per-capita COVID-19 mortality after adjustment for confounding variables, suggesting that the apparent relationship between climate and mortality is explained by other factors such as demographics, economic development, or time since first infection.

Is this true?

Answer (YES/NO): YES